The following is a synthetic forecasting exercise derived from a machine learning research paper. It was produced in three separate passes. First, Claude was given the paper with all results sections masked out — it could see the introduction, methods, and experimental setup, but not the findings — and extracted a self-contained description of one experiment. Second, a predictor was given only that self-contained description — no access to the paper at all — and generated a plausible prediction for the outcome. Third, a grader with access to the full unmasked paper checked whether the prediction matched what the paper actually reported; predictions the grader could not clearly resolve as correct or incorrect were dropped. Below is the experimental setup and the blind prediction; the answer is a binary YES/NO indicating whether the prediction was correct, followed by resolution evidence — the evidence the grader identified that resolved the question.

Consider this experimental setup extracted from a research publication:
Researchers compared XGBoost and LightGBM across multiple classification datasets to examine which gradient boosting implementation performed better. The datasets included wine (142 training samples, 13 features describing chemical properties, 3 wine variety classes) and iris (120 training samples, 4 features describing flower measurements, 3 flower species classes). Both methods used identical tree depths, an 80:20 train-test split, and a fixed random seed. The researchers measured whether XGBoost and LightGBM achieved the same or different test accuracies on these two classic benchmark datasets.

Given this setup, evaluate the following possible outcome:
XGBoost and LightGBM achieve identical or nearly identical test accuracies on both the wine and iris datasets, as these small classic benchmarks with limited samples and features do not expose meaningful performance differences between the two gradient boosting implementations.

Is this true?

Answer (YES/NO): YES